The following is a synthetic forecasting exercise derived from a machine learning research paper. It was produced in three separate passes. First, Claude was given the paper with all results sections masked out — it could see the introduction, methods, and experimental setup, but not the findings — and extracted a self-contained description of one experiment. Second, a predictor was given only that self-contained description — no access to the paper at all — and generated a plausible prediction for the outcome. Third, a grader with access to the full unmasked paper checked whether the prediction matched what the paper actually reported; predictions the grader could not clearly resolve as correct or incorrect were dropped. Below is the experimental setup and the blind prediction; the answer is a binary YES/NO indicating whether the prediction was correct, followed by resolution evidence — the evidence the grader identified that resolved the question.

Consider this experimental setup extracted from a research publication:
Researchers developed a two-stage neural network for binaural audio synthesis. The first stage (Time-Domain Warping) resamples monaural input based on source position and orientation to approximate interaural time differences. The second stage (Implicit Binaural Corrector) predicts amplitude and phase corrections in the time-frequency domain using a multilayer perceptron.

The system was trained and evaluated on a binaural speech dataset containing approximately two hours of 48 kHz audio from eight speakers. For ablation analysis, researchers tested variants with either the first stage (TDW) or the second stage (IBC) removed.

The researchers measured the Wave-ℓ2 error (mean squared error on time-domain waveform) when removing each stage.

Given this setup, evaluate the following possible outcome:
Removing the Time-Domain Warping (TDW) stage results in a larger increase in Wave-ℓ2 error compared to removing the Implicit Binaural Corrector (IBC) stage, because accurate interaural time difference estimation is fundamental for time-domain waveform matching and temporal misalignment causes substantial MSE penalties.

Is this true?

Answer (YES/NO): NO